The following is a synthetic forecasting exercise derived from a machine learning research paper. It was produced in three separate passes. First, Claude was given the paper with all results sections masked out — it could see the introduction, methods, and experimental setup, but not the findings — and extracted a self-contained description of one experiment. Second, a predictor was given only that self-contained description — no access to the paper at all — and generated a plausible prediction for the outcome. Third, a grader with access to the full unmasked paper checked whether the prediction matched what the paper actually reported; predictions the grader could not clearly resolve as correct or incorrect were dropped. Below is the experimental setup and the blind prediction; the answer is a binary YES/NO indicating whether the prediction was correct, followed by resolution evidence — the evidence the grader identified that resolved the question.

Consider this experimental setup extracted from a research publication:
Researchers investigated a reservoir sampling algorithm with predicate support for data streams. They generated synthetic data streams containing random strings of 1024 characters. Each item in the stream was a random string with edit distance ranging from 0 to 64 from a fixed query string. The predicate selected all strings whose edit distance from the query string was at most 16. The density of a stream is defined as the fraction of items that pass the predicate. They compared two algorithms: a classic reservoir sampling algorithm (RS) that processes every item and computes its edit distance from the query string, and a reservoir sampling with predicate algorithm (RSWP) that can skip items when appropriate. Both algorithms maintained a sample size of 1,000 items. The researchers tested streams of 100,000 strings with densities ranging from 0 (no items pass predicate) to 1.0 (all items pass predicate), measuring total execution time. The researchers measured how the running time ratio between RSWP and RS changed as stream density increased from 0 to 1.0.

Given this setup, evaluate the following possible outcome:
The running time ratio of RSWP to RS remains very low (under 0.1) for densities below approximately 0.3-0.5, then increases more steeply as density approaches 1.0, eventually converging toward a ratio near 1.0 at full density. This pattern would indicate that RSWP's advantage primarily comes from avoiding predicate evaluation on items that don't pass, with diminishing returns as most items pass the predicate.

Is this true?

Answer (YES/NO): NO